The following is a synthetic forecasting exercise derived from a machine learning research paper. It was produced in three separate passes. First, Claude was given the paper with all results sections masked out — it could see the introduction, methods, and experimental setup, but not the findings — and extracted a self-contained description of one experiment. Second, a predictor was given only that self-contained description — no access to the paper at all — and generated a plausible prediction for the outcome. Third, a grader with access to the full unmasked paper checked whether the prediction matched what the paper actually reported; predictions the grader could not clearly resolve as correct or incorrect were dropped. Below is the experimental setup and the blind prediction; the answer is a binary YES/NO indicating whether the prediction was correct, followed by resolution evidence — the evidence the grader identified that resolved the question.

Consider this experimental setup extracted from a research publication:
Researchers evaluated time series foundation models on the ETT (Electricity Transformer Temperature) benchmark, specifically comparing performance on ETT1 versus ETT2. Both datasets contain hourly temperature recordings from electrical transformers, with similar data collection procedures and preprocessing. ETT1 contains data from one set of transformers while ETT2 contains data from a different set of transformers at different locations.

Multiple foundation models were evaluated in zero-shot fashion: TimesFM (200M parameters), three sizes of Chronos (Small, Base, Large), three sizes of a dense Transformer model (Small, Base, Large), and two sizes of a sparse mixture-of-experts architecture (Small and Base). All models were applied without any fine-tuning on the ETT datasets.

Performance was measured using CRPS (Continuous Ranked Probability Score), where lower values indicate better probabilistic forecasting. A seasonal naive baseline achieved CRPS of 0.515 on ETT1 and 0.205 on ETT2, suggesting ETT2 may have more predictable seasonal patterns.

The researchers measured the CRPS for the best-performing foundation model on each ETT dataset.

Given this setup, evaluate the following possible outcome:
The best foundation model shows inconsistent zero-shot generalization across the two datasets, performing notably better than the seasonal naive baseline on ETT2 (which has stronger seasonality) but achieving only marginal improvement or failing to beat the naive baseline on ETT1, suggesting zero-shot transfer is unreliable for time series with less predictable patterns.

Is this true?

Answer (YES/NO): NO